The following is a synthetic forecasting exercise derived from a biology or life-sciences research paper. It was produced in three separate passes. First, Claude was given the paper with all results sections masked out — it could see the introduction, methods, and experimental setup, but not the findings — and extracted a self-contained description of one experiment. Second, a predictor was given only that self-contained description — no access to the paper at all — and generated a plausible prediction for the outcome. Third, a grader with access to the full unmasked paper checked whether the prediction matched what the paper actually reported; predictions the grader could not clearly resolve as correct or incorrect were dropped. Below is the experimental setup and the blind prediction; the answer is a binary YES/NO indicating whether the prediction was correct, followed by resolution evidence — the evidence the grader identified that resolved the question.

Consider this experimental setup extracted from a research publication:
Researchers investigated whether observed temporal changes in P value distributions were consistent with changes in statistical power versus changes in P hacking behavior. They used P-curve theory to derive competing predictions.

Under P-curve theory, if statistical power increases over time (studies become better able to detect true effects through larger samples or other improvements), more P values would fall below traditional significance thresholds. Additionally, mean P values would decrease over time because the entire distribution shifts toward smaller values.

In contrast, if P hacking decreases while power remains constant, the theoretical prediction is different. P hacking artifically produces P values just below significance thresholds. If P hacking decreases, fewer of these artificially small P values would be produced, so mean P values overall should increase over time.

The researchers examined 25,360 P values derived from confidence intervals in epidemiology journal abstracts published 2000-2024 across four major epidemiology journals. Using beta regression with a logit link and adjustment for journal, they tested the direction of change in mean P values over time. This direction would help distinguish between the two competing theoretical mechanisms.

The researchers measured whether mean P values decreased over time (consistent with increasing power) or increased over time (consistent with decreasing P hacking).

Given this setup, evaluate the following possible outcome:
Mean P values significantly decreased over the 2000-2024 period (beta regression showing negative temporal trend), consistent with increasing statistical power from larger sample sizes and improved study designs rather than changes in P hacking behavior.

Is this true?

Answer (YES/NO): YES